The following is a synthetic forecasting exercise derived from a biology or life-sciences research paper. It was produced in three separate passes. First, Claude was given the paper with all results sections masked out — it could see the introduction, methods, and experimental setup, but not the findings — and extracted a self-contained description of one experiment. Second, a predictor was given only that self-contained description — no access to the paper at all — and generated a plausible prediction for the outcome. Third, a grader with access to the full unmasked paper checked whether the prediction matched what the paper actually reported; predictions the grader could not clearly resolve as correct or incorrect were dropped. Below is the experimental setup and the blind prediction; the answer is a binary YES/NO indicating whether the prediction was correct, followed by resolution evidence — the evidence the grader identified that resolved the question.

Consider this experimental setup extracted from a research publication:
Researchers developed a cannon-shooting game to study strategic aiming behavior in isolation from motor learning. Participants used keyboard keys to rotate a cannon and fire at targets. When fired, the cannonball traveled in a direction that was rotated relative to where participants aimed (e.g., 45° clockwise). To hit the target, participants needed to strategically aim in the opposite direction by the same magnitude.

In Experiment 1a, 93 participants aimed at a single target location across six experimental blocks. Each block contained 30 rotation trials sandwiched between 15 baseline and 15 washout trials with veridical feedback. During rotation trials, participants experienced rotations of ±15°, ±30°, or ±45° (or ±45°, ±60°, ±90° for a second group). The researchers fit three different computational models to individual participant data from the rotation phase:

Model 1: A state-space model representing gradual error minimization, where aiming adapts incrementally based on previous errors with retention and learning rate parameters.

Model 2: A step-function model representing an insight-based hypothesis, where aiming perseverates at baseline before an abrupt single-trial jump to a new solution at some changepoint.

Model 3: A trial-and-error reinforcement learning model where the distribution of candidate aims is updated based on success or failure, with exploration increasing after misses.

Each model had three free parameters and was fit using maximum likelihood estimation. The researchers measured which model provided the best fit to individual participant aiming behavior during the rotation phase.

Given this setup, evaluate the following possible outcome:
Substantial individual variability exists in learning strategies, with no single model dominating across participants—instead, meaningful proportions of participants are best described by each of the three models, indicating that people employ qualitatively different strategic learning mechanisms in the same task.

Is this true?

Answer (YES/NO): NO